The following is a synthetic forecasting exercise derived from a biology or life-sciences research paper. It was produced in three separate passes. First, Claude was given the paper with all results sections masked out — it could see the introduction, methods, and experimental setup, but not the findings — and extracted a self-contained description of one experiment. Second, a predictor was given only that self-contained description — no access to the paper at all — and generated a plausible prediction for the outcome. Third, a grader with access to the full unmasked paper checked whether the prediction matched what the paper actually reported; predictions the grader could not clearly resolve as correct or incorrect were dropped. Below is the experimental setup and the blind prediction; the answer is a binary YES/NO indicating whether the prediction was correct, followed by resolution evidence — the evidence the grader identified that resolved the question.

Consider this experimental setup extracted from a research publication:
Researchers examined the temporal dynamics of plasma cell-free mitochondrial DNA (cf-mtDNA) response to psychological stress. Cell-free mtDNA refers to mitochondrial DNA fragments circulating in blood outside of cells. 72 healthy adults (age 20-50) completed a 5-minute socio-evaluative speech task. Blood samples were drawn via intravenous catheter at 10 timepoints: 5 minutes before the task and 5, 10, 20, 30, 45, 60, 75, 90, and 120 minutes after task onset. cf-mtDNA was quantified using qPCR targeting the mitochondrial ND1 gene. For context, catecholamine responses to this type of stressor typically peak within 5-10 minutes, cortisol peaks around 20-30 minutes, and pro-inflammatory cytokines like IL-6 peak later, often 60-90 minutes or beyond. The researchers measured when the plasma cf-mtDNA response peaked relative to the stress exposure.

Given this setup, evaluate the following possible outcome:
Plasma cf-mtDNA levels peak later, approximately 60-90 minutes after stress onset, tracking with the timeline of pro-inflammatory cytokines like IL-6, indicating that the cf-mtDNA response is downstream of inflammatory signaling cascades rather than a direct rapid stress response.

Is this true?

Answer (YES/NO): NO